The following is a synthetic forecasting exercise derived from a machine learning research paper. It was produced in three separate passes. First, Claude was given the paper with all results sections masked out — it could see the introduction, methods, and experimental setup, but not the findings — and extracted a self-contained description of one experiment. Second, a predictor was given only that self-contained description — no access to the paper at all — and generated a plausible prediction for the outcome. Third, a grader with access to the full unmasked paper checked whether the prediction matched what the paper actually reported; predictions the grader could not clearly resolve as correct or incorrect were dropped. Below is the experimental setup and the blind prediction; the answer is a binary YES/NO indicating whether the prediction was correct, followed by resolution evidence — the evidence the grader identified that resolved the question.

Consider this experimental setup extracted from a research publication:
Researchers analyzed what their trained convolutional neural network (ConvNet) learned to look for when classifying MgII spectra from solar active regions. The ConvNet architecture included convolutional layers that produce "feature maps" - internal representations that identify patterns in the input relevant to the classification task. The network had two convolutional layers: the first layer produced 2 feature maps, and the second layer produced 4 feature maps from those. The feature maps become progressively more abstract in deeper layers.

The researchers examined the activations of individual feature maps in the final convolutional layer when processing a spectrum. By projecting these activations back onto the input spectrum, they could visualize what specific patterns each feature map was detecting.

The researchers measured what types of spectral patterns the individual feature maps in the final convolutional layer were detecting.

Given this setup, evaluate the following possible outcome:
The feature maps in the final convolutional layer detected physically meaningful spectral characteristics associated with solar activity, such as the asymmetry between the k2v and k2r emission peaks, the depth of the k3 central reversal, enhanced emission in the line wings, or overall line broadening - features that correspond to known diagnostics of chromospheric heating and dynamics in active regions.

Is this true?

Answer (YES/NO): NO